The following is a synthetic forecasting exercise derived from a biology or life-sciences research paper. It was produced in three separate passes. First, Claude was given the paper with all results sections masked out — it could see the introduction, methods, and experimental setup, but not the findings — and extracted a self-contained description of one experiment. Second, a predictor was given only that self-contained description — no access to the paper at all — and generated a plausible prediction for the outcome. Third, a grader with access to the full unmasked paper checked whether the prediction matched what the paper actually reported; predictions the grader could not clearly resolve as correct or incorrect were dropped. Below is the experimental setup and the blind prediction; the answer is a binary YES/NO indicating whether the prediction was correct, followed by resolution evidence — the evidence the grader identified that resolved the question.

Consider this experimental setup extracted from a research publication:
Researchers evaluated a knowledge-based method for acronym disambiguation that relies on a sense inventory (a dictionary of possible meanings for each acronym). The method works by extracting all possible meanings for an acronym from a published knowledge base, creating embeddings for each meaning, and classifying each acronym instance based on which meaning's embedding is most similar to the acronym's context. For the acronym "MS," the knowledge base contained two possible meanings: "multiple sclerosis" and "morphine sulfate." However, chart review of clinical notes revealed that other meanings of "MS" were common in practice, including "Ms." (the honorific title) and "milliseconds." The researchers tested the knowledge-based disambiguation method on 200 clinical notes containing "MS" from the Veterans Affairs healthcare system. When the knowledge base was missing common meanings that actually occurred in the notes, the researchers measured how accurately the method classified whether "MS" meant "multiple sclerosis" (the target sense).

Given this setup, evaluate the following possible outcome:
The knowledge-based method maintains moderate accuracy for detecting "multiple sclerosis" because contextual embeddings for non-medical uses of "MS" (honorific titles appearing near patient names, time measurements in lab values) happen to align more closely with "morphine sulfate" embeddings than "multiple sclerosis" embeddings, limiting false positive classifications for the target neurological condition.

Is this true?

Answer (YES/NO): NO